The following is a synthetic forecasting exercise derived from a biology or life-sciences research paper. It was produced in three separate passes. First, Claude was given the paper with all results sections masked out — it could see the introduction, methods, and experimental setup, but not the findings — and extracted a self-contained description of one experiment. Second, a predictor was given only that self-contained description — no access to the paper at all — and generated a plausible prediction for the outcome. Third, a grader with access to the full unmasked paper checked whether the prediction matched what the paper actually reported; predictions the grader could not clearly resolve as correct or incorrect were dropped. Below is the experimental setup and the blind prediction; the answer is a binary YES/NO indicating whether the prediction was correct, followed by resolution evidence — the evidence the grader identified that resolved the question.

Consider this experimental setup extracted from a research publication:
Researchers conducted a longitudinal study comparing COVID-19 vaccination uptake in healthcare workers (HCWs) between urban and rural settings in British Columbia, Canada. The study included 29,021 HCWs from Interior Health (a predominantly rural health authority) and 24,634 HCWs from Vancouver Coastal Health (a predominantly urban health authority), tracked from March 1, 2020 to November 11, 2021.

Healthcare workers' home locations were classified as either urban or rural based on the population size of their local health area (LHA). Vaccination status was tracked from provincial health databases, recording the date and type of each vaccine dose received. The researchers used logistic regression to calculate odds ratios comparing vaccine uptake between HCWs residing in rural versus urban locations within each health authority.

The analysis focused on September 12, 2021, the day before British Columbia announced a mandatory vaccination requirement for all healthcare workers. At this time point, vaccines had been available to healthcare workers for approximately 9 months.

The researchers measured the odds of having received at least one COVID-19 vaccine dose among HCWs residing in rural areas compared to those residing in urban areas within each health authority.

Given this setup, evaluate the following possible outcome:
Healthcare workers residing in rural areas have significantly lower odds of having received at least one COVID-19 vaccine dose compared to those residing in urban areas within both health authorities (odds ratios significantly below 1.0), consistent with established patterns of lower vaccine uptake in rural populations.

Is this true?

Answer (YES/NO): YES